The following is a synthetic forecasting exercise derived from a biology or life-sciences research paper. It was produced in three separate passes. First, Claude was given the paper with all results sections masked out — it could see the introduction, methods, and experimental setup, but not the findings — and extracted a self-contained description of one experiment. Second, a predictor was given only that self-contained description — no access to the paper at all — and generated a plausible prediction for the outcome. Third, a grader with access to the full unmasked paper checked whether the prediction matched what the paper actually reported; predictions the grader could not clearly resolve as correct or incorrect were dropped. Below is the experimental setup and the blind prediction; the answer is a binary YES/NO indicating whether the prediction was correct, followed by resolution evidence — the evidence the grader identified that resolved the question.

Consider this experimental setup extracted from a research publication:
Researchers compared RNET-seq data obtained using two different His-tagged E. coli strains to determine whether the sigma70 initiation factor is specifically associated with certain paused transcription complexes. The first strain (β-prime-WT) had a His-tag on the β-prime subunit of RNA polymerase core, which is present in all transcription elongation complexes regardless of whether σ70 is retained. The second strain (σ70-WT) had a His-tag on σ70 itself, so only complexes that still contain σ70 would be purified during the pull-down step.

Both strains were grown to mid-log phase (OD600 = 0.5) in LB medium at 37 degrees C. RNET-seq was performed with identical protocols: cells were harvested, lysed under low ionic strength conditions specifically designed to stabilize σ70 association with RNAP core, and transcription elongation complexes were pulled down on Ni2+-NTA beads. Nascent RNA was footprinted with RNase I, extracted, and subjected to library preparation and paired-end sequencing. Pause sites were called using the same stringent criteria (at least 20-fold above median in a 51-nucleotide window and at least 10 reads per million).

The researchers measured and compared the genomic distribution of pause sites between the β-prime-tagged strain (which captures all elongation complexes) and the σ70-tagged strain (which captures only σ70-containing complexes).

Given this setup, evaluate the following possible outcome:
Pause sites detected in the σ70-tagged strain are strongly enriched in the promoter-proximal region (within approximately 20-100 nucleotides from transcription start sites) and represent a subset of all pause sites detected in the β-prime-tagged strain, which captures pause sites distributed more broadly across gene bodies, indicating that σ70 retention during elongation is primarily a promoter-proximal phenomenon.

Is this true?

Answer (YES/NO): NO